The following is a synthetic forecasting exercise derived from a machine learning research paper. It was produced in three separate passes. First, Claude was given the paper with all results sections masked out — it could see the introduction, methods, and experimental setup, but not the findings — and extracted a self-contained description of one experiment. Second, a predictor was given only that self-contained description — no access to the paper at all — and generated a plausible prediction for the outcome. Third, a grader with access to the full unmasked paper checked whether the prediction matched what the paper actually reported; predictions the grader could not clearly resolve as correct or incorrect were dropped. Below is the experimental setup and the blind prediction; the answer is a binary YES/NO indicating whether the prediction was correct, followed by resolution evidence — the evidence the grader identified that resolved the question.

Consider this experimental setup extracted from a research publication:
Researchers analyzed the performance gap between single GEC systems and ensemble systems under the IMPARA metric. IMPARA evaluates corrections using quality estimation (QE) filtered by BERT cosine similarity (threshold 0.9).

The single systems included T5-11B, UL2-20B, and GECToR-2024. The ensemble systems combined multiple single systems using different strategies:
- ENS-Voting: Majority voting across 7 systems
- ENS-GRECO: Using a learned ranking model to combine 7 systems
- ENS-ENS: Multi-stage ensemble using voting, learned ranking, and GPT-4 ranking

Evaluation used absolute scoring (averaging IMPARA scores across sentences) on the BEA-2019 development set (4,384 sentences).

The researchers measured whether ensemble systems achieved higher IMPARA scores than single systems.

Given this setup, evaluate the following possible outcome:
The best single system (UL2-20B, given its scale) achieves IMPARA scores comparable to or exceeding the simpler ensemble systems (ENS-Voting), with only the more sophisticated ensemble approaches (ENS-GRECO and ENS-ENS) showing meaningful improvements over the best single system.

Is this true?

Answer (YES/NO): NO